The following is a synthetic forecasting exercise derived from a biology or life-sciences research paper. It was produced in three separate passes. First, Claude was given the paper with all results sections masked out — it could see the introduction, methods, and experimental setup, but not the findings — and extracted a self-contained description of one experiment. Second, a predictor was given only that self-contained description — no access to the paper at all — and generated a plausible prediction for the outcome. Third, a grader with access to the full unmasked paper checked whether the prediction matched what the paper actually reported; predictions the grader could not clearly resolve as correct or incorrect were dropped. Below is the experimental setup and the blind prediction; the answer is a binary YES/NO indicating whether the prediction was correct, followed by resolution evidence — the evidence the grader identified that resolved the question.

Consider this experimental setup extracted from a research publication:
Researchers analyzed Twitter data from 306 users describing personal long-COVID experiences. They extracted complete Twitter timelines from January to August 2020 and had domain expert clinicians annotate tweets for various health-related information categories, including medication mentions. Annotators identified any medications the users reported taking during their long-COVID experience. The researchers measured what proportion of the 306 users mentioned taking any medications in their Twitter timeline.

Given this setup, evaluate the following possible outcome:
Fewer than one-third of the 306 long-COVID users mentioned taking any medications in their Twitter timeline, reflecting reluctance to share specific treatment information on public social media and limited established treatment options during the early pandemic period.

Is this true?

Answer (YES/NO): YES